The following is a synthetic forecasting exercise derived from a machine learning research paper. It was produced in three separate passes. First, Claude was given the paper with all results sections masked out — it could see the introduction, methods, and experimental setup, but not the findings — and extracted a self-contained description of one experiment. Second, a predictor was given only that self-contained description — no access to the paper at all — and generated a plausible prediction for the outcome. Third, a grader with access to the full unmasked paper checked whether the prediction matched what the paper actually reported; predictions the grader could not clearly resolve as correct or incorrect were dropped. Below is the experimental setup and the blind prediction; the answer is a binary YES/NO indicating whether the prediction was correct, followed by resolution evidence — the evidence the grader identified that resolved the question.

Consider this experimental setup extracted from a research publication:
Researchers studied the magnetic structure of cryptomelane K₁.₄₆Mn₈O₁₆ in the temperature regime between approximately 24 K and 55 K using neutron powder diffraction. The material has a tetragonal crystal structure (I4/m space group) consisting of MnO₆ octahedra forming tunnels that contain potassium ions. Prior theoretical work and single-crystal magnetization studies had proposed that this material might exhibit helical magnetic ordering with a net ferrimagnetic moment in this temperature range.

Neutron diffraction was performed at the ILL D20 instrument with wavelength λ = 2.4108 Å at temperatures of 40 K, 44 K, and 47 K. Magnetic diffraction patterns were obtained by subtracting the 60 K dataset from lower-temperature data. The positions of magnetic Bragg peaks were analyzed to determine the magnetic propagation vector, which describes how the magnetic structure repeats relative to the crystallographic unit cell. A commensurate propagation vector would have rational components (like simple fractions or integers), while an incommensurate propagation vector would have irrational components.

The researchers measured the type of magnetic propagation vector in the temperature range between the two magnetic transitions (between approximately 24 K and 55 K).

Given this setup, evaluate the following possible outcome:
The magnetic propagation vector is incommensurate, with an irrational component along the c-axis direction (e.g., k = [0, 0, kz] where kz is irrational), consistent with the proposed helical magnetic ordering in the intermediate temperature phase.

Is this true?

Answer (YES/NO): YES